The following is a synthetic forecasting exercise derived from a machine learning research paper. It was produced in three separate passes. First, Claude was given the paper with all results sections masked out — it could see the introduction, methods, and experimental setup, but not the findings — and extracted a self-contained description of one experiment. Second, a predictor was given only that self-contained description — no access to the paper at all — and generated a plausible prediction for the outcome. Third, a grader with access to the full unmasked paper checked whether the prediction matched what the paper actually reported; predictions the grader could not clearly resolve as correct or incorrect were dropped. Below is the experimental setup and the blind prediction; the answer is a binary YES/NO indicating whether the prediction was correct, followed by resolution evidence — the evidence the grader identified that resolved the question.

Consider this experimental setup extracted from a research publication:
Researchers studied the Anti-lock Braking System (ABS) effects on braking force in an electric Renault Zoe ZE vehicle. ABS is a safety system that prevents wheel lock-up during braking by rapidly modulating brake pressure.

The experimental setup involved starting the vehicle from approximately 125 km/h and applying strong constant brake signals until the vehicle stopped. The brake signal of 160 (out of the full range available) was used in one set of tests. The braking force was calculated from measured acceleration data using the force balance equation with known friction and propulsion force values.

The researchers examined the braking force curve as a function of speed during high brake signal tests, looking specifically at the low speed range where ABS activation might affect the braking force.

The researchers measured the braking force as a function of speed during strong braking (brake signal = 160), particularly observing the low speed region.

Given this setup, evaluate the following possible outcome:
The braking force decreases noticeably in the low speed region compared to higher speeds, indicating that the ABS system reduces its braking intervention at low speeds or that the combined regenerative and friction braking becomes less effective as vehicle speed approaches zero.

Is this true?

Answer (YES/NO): NO